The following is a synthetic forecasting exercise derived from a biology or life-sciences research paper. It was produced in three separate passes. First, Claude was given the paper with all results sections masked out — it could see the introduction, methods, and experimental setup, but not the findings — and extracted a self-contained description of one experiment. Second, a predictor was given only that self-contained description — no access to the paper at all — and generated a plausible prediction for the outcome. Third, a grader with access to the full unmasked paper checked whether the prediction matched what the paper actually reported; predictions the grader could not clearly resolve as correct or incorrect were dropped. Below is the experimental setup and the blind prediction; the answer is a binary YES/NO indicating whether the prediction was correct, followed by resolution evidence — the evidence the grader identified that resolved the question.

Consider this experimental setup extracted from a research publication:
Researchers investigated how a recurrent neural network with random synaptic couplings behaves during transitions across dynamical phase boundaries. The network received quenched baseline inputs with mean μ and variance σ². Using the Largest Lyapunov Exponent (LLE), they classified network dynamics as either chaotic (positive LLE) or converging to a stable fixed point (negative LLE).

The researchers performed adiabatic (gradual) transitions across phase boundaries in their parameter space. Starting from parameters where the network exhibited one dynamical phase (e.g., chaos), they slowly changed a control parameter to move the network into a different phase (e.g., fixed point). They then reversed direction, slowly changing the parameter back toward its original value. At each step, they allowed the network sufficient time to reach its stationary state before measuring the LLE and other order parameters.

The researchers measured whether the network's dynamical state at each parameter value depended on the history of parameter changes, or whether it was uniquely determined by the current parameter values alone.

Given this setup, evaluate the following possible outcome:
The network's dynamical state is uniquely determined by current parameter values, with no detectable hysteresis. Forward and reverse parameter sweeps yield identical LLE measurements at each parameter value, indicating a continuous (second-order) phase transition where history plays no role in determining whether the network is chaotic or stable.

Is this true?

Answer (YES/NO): NO